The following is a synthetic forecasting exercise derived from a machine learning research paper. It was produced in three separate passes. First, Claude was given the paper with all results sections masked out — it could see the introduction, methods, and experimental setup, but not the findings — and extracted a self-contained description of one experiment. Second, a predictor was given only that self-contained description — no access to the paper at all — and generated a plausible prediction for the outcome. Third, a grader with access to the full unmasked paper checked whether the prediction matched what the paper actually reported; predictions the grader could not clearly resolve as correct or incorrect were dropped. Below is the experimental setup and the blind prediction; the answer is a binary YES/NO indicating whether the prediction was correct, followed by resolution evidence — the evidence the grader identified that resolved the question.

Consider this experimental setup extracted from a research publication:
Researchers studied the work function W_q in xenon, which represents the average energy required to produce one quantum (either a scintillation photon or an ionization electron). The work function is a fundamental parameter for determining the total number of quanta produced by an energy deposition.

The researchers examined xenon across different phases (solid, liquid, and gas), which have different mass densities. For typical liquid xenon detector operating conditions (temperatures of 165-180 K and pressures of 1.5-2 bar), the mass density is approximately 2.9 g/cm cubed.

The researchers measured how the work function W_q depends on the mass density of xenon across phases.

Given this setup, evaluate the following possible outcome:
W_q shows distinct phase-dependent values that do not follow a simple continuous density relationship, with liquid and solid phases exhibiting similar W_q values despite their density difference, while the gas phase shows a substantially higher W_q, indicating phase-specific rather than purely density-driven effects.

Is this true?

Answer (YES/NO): NO